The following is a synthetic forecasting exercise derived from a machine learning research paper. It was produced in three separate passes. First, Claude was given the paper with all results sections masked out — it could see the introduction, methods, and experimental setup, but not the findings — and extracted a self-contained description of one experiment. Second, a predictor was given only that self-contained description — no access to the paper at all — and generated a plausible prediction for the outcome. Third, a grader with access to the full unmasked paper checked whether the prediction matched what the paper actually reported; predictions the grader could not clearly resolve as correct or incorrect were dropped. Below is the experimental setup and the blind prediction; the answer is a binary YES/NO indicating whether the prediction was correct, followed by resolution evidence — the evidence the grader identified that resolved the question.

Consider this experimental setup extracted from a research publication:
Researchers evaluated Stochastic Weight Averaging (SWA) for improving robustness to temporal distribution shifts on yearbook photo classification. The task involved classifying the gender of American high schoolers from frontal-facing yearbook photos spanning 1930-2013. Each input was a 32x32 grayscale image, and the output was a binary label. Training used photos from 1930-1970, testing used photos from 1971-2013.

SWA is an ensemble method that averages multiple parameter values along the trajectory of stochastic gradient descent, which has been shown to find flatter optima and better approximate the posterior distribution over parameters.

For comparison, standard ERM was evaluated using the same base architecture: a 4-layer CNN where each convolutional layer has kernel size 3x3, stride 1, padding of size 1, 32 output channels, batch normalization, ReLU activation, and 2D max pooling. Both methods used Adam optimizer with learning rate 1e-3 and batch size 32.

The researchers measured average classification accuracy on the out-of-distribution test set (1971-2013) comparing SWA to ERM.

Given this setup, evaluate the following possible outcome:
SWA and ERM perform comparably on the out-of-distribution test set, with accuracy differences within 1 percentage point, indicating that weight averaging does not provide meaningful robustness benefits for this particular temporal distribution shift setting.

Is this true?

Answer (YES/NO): NO